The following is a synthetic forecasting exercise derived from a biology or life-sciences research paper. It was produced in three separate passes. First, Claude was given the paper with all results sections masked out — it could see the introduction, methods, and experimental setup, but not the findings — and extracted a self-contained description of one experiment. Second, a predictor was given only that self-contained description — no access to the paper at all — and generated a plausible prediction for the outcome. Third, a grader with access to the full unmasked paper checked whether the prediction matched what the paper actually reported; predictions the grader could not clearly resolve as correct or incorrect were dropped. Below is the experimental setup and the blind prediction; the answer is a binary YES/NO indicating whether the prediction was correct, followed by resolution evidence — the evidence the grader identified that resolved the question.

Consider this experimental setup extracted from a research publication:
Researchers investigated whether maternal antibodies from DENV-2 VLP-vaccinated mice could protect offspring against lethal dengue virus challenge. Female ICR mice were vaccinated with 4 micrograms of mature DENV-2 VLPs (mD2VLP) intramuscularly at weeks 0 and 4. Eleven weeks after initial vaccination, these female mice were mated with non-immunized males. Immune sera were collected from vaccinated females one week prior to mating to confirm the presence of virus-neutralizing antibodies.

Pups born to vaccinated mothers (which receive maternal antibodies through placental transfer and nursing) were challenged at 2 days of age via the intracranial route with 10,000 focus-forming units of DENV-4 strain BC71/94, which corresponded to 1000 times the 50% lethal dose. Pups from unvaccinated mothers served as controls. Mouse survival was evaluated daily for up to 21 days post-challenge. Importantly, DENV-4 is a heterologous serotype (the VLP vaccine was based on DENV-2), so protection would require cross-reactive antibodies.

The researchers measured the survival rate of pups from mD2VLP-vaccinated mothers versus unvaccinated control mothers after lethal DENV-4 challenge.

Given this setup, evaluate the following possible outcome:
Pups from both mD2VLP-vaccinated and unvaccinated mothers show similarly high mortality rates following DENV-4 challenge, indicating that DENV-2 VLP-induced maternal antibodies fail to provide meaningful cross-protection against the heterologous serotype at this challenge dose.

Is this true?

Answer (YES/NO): NO